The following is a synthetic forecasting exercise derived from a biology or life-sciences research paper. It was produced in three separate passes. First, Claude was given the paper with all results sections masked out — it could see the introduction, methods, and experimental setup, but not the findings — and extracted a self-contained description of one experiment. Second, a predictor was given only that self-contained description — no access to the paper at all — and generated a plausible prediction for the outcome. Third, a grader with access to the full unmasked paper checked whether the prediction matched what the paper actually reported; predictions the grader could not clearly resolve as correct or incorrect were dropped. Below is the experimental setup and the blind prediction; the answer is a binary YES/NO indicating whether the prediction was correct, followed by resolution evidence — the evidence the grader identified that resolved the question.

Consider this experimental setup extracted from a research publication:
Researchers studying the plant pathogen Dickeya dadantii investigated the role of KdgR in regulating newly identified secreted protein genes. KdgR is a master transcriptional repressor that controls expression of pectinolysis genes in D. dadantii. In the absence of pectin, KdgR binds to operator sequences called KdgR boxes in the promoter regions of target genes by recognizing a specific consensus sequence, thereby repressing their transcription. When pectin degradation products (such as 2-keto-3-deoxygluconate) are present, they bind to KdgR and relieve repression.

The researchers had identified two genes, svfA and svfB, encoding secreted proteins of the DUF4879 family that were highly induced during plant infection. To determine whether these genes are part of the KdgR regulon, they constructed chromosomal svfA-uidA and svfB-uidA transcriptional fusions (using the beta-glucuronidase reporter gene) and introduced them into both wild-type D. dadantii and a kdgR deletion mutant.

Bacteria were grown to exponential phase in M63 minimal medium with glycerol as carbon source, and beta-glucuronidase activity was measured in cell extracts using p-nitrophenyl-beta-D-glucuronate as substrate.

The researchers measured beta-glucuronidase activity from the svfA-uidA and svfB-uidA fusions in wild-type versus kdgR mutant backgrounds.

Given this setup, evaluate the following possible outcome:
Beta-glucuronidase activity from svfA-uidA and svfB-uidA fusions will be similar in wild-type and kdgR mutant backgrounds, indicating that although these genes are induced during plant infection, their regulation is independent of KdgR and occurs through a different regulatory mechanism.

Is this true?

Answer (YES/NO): YES